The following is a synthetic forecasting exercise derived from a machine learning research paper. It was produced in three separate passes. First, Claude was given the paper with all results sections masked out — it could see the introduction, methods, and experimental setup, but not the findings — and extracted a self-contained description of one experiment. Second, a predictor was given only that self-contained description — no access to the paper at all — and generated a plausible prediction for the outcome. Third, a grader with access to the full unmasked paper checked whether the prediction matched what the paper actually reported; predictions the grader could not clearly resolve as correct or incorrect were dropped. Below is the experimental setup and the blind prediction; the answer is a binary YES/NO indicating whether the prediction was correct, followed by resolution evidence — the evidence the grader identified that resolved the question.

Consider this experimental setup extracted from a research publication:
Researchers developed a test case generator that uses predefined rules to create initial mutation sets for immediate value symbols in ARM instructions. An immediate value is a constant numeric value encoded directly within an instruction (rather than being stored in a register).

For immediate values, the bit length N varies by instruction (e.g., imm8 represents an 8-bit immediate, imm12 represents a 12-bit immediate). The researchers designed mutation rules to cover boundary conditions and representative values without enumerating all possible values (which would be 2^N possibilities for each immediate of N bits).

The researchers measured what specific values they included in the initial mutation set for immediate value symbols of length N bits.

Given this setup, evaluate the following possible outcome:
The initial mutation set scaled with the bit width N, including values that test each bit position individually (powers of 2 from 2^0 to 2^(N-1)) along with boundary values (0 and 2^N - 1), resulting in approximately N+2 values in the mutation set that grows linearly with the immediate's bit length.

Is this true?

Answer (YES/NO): NO